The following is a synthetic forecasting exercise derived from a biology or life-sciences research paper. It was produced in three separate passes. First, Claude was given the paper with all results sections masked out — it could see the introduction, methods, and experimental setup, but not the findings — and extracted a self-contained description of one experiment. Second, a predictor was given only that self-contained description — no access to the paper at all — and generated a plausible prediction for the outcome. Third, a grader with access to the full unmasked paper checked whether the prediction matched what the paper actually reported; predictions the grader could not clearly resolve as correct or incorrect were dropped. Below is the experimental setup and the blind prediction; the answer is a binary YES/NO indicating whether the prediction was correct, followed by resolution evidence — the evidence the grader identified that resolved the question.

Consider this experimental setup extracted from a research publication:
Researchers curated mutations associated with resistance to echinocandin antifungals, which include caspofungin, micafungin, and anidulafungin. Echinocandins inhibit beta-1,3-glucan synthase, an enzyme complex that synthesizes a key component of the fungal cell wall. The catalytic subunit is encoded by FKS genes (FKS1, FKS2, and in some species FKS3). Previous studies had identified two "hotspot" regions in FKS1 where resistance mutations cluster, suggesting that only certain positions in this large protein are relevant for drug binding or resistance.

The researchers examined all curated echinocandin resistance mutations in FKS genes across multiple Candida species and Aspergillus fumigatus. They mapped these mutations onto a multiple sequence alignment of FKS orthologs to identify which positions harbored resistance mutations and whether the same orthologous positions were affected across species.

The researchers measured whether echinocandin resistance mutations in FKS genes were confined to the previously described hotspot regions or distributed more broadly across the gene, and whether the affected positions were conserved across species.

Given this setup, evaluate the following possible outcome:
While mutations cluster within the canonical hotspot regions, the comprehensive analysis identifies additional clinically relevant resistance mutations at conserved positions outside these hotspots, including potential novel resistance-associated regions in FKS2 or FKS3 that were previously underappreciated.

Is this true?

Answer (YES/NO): NO